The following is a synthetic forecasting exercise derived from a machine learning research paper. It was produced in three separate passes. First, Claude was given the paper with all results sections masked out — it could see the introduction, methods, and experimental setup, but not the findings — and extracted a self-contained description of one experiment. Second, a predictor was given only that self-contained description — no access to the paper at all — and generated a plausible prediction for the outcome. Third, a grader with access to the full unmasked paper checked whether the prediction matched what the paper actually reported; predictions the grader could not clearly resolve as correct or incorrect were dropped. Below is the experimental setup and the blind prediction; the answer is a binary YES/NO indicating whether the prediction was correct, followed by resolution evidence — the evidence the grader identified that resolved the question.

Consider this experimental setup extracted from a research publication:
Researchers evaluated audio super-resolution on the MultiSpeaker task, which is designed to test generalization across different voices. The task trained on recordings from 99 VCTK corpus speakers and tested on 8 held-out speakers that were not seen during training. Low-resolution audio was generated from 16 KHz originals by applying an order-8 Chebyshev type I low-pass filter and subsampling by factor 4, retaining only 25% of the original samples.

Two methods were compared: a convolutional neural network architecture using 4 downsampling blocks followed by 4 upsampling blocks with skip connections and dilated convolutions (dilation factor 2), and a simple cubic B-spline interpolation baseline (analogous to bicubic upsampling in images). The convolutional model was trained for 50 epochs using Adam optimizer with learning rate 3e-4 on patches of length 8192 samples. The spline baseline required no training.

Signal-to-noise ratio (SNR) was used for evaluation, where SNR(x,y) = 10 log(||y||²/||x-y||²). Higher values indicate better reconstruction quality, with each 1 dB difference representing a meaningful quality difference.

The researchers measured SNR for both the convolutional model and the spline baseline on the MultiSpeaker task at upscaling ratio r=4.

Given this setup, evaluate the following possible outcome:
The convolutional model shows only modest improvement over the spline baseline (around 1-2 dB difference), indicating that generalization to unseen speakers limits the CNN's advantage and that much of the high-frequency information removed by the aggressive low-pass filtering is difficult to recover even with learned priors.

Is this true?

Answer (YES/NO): NO